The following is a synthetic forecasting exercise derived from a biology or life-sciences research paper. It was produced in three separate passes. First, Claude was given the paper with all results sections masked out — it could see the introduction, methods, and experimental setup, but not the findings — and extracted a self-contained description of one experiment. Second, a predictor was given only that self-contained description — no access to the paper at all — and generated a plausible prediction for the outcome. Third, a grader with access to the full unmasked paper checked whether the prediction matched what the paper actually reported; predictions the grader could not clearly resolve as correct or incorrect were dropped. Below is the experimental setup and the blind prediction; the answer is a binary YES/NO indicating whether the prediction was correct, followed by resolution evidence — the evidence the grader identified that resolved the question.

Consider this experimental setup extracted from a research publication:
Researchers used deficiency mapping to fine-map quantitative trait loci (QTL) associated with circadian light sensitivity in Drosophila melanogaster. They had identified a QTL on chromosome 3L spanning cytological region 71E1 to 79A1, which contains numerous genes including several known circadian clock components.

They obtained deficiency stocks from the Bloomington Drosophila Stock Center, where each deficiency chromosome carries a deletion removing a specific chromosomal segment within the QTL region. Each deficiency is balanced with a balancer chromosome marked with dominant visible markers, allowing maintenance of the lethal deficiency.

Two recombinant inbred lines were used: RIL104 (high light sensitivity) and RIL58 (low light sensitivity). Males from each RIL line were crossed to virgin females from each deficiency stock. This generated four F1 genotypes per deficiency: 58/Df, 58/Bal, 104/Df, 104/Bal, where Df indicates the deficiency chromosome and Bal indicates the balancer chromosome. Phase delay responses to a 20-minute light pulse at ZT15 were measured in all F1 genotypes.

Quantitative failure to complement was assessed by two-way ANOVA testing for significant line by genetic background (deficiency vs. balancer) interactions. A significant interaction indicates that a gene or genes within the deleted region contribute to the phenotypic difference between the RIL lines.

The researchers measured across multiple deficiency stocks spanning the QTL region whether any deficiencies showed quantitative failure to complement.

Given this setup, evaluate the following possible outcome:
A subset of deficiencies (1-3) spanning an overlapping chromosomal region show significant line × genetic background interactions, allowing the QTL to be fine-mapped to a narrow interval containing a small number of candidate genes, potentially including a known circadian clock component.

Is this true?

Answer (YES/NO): NO